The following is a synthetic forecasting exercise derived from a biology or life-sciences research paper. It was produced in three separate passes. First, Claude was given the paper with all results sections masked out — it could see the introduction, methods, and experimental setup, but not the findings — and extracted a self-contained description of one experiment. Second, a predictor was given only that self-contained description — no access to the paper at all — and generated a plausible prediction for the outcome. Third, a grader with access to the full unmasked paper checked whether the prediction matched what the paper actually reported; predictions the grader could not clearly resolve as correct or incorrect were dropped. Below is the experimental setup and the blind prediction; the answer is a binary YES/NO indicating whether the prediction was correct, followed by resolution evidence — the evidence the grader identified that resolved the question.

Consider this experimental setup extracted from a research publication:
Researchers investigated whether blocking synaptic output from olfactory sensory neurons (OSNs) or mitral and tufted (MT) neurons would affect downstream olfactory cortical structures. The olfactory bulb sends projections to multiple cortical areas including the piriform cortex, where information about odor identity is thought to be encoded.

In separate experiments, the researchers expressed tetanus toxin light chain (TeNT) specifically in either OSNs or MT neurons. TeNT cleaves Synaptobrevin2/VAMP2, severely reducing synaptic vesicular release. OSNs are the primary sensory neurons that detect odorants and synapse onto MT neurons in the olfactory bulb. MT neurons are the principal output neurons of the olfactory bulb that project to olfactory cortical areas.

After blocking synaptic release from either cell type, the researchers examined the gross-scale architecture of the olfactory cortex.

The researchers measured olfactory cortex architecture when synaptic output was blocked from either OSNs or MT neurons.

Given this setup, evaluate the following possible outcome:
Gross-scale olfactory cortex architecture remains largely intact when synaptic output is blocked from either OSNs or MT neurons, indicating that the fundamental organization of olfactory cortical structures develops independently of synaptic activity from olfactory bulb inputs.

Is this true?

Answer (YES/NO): YES